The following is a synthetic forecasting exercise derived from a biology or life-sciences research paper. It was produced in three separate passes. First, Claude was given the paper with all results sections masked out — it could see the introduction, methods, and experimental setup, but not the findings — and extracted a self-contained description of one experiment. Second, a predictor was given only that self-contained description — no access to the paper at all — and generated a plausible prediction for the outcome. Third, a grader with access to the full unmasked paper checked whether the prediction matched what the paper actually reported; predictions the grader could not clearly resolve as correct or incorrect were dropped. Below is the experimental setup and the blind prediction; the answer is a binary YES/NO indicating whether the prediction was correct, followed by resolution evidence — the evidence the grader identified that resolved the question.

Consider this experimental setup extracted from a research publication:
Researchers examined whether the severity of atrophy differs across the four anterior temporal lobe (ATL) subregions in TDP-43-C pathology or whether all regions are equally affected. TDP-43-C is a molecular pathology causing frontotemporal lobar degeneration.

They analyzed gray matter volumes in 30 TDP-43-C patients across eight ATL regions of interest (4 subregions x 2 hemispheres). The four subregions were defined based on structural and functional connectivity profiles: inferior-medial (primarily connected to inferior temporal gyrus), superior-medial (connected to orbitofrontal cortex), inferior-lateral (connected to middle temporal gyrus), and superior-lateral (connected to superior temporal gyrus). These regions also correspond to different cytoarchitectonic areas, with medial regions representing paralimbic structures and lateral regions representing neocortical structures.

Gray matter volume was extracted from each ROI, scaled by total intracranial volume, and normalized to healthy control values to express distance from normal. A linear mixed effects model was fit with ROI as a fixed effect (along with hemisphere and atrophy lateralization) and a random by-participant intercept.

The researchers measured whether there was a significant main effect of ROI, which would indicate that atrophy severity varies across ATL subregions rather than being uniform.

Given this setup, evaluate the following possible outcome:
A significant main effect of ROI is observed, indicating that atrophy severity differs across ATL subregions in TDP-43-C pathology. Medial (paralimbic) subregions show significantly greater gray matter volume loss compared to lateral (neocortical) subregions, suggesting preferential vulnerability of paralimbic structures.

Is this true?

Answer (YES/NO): YES